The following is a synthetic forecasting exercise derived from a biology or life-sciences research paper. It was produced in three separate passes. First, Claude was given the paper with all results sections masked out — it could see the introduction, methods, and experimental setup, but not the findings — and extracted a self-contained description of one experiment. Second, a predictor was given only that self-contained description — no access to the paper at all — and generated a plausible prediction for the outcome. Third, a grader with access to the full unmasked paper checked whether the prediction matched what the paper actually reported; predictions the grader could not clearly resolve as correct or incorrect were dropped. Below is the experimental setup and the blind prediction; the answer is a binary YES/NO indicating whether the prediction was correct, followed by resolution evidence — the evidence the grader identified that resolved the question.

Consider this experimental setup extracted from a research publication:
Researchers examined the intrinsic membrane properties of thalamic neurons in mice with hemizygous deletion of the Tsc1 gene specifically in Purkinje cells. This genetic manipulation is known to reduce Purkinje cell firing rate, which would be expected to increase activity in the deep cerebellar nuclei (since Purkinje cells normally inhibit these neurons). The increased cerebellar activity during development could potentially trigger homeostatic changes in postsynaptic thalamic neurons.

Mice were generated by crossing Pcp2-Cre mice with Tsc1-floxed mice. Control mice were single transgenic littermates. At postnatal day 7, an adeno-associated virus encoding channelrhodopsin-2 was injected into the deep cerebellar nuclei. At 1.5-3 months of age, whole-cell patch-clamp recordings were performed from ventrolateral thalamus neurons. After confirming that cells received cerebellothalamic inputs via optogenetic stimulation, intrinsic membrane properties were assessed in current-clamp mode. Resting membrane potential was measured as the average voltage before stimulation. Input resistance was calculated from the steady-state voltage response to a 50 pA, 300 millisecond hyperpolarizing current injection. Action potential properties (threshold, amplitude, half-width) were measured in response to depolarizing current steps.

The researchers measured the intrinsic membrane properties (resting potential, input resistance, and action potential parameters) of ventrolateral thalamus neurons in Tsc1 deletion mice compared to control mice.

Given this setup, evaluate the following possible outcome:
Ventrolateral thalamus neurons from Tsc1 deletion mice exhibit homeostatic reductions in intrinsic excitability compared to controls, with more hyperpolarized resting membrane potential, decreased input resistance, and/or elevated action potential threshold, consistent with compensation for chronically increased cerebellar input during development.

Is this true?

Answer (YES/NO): NO